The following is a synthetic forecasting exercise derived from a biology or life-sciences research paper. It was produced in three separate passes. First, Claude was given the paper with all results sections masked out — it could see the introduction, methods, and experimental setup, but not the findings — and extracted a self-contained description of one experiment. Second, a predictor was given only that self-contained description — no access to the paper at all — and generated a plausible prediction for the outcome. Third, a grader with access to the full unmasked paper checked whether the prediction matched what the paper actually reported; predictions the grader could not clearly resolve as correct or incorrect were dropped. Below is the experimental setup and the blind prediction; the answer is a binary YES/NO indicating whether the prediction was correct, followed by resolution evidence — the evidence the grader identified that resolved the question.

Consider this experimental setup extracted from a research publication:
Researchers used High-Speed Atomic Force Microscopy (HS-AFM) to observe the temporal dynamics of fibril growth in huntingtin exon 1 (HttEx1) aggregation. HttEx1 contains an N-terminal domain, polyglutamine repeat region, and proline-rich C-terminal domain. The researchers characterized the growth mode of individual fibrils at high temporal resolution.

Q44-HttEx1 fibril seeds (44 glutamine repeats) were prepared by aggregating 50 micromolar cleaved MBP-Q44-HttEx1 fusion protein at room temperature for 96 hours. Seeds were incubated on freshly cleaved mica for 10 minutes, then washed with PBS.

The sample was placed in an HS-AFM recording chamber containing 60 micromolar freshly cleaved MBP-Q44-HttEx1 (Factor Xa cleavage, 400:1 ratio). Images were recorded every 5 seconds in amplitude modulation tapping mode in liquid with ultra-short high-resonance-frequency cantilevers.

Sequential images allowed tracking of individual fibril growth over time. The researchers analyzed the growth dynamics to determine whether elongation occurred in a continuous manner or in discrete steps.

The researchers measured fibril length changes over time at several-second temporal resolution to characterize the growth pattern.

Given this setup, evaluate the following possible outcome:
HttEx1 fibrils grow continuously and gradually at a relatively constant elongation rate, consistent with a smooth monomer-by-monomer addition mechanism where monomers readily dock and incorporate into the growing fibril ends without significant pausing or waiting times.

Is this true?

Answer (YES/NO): NO